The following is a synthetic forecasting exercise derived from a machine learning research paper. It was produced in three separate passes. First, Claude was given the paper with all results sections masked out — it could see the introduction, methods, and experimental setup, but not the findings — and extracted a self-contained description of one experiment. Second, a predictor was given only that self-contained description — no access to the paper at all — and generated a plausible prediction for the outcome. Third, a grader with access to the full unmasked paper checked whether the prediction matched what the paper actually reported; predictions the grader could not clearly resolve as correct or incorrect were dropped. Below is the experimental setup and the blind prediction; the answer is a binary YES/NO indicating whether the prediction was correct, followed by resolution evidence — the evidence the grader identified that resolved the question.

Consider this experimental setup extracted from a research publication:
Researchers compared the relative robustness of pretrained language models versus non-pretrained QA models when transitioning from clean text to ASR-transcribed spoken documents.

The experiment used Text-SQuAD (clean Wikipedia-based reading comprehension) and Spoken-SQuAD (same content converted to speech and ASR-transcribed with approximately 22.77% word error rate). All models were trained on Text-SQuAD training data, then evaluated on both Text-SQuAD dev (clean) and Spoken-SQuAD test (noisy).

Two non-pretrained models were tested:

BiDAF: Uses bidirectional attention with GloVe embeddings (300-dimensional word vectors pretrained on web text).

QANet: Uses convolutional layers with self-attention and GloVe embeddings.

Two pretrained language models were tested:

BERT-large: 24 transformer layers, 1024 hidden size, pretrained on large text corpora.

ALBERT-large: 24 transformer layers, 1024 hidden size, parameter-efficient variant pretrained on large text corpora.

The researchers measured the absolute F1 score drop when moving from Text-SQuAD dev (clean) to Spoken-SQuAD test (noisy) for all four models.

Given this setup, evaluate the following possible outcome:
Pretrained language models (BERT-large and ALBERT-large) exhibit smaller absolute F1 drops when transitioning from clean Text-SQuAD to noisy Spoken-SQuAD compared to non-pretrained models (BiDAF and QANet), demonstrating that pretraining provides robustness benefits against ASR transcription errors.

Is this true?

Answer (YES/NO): YES